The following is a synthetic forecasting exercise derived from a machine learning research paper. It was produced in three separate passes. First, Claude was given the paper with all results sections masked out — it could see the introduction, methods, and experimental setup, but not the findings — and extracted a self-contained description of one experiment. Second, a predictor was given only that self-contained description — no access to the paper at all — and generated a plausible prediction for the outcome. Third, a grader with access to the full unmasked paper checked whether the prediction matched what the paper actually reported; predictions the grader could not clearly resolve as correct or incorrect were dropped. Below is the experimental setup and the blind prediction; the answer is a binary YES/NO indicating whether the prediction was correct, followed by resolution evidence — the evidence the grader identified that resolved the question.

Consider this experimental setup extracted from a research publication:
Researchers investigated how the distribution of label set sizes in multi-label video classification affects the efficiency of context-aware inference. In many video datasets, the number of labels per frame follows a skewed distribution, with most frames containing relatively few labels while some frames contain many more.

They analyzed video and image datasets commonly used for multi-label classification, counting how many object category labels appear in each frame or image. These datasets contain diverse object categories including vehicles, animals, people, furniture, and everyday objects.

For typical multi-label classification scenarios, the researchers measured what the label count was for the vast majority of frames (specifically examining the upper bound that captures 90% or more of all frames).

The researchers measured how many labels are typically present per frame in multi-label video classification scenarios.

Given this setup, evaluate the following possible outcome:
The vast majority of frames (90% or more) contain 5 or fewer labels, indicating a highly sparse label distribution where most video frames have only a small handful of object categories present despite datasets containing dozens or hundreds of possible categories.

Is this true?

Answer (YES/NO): YES